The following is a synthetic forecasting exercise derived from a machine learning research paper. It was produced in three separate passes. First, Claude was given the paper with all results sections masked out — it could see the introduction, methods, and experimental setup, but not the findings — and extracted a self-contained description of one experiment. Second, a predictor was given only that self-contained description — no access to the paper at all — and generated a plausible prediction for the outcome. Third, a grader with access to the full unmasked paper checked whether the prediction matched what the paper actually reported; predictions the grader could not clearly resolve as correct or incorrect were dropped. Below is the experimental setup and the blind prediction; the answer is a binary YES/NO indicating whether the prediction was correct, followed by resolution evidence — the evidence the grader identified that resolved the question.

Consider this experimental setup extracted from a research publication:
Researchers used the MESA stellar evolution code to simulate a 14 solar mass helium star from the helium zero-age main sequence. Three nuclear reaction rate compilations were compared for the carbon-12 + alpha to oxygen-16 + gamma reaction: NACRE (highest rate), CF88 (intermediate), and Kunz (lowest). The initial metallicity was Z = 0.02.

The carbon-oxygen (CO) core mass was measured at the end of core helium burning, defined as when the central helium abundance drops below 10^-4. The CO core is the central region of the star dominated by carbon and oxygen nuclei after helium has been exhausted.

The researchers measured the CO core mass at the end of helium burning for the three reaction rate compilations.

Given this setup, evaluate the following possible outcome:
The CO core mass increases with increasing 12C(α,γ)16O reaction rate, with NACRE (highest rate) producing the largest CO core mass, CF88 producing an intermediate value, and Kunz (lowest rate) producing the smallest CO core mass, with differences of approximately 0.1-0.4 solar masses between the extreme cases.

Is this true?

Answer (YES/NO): NO